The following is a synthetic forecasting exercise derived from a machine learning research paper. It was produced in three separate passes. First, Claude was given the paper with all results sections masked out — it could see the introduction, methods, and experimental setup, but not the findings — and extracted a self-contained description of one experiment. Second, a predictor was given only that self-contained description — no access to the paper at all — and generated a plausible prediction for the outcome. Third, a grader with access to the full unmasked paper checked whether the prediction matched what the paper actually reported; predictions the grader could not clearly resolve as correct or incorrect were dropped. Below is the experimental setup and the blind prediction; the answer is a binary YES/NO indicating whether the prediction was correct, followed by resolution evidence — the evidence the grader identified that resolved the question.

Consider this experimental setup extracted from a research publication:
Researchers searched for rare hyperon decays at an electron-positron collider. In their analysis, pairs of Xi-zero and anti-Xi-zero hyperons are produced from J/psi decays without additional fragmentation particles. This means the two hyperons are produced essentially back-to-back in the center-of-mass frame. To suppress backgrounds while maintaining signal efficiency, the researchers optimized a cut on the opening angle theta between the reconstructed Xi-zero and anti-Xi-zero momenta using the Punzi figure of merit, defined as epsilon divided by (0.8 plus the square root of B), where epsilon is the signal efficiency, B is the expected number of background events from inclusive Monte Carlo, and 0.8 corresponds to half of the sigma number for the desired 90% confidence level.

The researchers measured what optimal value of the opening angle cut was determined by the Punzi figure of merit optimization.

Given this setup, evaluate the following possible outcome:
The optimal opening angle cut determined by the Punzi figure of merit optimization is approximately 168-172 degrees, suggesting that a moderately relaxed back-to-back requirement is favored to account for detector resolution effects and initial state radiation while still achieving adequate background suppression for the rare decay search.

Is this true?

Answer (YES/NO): NO